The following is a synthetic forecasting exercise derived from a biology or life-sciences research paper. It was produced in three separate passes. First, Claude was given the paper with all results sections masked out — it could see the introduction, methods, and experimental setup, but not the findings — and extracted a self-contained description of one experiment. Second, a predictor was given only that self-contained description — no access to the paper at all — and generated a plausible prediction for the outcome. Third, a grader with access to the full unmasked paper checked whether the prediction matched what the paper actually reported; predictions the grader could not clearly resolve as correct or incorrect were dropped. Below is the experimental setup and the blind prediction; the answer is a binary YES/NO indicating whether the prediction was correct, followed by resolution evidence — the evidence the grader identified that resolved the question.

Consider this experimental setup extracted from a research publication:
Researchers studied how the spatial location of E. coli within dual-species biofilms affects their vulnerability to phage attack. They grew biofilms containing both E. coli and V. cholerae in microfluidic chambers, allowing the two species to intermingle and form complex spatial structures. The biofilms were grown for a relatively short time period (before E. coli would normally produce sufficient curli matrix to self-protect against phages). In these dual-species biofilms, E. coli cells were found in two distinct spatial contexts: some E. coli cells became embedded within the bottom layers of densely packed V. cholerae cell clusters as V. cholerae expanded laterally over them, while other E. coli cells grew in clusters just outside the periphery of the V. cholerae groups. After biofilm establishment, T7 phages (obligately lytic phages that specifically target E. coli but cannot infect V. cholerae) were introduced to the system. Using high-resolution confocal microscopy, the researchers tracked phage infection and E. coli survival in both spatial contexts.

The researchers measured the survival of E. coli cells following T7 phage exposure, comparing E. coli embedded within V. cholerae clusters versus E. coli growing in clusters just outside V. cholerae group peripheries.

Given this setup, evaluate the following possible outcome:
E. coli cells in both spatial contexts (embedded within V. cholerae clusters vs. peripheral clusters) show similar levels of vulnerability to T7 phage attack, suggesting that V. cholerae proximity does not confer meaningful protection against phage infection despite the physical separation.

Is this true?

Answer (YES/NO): NO